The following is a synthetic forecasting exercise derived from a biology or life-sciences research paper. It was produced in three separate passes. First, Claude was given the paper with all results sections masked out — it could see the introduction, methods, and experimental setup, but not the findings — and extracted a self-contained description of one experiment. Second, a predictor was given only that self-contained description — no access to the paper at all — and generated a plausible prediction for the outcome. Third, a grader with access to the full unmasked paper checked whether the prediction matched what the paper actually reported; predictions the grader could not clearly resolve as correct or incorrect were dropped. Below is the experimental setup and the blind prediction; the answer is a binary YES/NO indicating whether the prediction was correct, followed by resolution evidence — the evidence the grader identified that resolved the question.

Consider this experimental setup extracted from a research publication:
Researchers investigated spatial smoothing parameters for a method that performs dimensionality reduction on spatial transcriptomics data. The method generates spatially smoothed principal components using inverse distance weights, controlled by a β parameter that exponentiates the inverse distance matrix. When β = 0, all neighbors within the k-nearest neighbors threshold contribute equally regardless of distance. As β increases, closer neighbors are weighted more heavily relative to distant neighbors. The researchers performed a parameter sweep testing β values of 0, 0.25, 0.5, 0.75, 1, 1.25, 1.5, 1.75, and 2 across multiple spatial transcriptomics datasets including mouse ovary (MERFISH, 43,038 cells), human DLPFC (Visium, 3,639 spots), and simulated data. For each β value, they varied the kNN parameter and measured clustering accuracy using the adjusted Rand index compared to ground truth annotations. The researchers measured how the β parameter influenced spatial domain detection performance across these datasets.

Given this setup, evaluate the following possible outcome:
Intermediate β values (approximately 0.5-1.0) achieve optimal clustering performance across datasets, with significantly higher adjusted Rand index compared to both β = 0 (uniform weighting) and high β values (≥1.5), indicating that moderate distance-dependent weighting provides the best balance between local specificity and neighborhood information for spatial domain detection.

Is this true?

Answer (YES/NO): NO